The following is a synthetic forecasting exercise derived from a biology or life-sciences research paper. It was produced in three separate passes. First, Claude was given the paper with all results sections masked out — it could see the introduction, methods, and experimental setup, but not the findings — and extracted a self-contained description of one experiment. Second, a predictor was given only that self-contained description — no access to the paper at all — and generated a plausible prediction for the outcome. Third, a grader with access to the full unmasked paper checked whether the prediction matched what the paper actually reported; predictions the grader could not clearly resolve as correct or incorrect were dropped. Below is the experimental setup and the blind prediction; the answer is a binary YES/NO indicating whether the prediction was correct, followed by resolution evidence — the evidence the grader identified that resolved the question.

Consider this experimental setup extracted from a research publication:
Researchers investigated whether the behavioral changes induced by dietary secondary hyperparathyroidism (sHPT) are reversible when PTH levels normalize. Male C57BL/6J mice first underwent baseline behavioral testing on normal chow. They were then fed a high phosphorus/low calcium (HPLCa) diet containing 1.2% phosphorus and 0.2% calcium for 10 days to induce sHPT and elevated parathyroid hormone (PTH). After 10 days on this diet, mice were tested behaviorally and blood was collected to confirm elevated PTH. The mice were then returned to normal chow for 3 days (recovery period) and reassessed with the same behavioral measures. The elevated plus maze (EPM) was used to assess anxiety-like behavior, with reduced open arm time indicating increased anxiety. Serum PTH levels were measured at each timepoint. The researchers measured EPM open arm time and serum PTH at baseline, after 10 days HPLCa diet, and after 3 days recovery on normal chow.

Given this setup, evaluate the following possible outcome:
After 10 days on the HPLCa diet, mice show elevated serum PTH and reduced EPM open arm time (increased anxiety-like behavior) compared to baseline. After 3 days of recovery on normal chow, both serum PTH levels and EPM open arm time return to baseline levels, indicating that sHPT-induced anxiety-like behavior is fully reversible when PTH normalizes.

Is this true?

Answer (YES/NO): YES